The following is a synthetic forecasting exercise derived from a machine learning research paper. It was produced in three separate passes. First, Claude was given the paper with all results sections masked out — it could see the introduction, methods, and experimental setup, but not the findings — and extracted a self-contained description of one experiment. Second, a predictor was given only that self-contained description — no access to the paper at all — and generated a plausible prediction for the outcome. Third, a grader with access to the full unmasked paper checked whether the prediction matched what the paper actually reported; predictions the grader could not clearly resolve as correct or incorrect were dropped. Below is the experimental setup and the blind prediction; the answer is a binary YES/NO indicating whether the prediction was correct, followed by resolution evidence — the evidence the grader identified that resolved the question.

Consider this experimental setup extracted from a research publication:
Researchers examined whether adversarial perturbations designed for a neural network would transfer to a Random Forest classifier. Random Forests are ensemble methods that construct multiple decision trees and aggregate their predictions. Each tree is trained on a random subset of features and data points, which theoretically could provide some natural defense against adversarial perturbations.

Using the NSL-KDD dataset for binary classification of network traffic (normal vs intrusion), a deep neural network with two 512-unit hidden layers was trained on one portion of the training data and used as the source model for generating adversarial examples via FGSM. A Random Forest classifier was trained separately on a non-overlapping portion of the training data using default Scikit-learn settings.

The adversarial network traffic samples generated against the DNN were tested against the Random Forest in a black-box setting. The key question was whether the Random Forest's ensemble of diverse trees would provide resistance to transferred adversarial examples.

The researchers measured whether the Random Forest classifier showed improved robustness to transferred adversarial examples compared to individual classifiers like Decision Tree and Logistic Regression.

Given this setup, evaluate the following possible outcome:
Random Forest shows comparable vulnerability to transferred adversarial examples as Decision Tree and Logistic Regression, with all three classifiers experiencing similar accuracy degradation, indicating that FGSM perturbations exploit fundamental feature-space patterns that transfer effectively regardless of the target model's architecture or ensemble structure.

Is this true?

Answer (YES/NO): NO